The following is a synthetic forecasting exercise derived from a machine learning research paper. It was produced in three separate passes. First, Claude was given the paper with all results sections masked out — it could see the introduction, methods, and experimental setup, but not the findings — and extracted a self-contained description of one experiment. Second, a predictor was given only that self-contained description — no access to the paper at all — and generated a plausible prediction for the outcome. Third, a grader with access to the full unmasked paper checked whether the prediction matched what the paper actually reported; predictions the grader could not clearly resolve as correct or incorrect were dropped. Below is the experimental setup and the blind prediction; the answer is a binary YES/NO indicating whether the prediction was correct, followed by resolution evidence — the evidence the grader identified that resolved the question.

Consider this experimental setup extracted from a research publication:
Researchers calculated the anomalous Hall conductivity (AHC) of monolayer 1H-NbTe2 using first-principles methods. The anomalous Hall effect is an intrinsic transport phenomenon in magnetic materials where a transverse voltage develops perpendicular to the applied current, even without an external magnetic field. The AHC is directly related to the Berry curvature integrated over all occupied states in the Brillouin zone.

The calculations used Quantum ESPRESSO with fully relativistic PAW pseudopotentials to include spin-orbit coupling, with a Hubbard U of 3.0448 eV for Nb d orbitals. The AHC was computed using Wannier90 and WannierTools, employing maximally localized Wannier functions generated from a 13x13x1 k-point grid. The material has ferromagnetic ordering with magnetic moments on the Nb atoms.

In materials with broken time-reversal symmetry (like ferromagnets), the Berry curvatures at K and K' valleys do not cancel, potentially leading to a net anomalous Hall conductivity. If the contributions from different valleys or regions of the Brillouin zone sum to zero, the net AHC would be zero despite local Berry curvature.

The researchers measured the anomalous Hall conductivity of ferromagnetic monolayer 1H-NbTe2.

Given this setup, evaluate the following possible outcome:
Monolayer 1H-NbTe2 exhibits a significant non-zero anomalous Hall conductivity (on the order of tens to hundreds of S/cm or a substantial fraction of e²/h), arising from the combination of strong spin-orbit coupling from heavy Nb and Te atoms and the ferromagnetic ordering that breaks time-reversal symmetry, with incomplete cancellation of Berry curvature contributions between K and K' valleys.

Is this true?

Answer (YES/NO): YES